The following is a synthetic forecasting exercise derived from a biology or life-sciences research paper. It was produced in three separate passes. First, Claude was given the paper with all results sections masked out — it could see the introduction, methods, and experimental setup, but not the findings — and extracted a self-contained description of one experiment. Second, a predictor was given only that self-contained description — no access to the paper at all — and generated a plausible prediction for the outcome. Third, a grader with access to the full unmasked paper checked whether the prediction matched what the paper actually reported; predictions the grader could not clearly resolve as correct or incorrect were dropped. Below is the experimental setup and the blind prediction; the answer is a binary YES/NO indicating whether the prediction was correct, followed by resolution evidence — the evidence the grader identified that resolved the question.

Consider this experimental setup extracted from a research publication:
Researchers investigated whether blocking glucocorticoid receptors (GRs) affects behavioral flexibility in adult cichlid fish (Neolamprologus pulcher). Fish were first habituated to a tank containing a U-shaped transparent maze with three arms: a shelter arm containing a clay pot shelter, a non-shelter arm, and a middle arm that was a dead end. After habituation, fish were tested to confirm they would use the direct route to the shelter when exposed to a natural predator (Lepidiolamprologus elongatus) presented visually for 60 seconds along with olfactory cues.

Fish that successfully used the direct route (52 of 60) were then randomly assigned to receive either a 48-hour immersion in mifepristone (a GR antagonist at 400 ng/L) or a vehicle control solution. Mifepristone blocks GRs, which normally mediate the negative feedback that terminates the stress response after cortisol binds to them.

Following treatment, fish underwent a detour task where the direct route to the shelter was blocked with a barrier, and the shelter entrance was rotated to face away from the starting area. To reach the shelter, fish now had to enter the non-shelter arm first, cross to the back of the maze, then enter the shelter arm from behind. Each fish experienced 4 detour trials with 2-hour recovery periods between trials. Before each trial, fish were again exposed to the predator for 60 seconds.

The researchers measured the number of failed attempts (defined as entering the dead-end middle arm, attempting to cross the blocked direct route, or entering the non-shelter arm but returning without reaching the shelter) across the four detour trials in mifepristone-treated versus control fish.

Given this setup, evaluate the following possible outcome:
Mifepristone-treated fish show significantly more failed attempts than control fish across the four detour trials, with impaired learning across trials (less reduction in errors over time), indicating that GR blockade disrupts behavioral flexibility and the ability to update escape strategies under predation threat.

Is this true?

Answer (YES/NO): NO